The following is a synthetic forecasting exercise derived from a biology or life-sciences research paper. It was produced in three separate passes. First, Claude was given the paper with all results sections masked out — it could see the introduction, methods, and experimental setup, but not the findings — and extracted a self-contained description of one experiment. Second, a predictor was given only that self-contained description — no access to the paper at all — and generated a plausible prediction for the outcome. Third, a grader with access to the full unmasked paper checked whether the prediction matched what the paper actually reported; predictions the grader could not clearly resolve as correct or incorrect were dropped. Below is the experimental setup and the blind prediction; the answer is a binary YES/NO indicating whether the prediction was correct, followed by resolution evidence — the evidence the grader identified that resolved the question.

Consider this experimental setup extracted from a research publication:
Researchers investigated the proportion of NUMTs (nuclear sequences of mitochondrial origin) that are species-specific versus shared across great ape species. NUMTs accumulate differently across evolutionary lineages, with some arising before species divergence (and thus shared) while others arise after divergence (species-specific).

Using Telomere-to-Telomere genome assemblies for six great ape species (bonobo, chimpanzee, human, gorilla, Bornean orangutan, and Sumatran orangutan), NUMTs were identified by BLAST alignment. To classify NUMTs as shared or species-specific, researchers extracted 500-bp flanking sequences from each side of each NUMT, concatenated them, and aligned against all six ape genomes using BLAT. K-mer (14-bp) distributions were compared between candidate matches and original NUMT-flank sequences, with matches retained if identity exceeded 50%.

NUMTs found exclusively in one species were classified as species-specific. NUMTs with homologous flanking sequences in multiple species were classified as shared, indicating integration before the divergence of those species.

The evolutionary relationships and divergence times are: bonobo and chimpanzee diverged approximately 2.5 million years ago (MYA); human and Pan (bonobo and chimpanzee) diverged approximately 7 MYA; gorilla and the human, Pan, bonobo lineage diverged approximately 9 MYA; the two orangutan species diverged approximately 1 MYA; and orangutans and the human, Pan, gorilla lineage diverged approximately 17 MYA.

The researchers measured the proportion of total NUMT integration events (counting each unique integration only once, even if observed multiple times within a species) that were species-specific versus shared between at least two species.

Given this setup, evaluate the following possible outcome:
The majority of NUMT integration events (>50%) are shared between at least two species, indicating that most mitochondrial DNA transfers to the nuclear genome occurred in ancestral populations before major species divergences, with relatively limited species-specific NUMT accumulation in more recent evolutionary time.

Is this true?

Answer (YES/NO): YES